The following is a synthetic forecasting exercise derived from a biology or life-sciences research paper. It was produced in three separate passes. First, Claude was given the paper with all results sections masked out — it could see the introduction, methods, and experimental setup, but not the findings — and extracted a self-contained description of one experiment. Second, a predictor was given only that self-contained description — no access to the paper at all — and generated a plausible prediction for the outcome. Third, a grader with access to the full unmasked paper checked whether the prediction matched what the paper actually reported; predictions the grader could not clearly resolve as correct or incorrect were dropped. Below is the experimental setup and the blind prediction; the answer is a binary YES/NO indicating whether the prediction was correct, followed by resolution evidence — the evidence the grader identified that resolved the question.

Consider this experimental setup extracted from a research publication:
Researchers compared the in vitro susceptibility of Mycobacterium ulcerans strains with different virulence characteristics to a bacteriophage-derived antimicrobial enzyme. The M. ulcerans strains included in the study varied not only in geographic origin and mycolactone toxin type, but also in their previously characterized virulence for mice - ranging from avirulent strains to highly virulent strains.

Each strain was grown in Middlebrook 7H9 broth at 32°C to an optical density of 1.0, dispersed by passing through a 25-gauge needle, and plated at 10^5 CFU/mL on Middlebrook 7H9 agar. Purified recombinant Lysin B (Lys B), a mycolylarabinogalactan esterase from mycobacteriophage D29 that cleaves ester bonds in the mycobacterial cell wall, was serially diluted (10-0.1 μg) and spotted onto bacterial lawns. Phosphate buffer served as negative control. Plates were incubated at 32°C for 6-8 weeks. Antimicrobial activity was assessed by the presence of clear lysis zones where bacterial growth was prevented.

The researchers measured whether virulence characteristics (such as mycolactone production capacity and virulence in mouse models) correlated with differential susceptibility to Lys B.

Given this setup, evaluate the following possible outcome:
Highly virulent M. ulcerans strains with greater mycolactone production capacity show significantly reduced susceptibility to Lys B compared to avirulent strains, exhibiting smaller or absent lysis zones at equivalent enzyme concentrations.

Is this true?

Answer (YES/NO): NO